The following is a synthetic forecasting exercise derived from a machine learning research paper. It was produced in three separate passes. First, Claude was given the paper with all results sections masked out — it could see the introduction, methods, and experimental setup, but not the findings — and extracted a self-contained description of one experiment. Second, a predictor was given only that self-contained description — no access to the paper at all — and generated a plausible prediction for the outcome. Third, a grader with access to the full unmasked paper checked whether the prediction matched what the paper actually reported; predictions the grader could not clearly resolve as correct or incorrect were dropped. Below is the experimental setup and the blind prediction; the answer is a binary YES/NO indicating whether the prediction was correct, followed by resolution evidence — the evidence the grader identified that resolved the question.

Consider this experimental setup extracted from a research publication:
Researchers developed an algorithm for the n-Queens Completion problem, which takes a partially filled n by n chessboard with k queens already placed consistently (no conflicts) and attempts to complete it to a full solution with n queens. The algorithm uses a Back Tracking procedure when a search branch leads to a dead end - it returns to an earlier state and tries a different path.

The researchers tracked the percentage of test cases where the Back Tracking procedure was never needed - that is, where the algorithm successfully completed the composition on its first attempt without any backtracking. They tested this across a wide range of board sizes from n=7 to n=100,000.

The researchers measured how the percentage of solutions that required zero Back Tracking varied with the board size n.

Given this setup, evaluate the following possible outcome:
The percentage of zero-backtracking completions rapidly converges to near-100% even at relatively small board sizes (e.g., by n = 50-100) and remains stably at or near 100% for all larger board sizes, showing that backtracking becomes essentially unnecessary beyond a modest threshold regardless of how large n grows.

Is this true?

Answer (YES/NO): NO